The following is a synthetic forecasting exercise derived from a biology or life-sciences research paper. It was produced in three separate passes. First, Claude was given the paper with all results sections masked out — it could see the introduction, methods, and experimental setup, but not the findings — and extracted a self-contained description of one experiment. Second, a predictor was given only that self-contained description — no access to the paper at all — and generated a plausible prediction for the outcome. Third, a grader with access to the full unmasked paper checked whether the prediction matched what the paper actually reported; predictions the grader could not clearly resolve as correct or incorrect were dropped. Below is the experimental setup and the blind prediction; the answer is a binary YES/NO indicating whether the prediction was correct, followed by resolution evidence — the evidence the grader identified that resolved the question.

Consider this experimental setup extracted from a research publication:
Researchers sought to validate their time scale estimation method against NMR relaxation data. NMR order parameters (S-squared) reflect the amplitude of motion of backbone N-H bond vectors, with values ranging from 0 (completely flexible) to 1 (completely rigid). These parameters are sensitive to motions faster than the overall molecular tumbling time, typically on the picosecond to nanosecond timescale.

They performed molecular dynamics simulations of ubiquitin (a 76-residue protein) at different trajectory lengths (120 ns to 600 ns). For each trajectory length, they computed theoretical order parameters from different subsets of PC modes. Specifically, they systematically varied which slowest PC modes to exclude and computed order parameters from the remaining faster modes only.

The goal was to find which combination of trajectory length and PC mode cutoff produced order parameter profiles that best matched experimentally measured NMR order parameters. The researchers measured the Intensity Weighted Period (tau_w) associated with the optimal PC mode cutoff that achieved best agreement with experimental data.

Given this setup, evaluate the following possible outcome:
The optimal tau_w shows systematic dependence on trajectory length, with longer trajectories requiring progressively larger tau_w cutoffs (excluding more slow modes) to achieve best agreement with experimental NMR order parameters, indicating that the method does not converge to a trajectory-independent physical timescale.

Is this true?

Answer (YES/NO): YES